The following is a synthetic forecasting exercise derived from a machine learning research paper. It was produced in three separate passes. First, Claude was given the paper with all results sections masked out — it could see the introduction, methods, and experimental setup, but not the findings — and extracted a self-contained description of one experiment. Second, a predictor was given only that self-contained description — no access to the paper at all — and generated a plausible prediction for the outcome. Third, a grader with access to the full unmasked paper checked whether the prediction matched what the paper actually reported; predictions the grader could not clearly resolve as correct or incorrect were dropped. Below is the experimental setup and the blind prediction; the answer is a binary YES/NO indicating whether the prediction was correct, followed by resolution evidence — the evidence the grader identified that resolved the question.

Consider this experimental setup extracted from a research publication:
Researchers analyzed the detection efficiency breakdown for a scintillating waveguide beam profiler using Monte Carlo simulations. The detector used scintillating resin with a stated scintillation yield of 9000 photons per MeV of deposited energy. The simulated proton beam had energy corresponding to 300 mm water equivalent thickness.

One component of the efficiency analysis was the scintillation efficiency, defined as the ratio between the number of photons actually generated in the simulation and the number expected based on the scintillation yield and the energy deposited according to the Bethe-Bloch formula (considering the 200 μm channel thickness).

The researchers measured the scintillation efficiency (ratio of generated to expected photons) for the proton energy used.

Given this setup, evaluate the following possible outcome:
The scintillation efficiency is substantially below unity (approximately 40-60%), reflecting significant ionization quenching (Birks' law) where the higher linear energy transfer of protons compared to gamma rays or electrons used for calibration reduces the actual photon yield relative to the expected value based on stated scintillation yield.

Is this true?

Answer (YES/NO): YES